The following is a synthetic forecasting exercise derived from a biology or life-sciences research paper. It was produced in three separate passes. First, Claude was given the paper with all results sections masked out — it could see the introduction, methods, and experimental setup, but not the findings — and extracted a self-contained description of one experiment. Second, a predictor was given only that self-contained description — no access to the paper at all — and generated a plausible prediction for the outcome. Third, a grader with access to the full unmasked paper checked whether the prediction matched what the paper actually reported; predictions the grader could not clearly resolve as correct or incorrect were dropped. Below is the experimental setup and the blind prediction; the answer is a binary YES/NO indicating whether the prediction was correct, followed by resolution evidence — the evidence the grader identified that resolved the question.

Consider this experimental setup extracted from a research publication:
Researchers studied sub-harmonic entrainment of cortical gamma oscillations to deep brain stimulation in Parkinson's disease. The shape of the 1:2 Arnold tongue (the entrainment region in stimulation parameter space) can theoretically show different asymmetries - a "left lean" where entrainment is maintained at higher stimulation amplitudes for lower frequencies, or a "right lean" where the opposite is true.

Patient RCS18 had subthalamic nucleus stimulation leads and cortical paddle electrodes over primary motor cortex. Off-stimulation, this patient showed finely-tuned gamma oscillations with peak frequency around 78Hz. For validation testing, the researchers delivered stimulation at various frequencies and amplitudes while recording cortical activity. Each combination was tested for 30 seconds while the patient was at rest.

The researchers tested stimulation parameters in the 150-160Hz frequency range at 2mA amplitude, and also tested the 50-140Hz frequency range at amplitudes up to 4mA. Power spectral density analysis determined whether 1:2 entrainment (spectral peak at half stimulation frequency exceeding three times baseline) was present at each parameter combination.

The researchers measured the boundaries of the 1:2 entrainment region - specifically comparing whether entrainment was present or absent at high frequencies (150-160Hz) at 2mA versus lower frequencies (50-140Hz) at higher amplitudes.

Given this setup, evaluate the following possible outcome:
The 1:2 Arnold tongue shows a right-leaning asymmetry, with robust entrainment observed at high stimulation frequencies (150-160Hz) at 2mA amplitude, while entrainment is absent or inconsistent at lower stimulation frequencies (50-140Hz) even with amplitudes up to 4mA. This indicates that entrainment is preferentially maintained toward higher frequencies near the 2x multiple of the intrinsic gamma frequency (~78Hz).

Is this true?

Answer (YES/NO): NO